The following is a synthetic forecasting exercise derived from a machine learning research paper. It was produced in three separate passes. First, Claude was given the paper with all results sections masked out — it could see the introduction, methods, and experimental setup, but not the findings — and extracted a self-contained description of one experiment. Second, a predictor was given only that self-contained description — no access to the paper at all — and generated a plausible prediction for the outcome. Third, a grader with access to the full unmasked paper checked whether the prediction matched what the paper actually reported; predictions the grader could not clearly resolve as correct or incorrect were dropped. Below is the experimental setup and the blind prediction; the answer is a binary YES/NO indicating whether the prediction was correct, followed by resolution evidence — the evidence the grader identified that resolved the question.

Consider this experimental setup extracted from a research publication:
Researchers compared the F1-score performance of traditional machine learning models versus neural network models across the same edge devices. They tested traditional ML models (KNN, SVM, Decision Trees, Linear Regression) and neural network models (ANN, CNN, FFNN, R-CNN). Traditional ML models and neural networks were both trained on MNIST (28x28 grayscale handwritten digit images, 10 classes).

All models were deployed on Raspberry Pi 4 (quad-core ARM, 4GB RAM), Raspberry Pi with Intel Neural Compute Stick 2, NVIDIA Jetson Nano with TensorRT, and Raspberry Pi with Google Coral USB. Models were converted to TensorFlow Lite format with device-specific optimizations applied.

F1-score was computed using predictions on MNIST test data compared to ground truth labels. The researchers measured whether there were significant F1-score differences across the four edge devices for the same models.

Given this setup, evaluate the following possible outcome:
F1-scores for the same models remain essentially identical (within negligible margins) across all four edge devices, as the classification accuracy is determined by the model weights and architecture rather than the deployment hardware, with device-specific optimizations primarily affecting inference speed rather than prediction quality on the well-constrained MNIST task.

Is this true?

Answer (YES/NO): YES